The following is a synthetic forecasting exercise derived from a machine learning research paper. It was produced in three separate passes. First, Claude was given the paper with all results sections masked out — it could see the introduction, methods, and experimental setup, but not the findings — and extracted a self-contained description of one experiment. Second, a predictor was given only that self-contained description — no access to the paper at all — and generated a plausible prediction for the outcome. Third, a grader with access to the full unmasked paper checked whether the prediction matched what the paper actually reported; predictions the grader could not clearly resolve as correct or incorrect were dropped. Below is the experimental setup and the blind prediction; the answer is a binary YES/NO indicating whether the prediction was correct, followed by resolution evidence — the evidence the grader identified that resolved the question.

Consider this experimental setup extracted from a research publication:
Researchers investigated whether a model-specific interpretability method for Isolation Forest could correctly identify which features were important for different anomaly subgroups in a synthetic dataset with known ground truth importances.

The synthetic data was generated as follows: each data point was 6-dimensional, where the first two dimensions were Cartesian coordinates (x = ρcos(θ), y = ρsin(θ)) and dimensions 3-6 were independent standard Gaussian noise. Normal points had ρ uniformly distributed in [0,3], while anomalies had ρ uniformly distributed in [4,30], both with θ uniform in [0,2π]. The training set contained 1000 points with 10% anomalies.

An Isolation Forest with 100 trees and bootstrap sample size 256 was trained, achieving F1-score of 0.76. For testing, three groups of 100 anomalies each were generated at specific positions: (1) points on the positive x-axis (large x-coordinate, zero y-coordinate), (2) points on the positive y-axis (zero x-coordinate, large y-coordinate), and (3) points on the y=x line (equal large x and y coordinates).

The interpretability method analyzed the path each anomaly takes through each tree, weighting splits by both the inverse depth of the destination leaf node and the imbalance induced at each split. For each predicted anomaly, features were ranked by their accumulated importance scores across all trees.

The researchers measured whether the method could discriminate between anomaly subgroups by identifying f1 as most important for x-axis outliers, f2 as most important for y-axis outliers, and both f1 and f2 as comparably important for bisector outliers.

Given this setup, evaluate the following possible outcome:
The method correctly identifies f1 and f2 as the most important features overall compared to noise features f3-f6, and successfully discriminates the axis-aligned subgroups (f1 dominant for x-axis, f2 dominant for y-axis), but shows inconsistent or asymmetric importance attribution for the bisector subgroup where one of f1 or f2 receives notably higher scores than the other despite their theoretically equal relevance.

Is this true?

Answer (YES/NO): NO